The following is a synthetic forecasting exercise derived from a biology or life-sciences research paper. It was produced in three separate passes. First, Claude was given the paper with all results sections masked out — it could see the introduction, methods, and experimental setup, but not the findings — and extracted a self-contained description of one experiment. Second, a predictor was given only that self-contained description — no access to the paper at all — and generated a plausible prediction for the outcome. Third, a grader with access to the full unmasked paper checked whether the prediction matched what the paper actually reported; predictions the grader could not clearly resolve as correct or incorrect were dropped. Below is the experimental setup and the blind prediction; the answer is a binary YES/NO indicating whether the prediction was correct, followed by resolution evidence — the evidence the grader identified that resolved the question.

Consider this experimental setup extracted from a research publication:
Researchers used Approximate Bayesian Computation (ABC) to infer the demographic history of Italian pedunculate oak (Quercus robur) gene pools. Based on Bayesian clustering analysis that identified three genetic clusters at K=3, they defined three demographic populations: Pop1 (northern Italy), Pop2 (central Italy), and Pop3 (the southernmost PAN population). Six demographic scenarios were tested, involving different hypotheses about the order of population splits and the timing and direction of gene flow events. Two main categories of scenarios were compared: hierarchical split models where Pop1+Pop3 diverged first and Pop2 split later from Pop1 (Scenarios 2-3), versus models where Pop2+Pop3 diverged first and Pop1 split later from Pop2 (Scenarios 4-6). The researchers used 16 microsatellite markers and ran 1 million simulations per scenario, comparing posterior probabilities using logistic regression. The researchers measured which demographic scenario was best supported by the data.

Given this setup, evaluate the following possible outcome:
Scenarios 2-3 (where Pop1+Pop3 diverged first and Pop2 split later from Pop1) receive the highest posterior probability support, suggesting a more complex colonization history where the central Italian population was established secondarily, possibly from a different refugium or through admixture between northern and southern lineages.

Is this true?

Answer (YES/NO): YES